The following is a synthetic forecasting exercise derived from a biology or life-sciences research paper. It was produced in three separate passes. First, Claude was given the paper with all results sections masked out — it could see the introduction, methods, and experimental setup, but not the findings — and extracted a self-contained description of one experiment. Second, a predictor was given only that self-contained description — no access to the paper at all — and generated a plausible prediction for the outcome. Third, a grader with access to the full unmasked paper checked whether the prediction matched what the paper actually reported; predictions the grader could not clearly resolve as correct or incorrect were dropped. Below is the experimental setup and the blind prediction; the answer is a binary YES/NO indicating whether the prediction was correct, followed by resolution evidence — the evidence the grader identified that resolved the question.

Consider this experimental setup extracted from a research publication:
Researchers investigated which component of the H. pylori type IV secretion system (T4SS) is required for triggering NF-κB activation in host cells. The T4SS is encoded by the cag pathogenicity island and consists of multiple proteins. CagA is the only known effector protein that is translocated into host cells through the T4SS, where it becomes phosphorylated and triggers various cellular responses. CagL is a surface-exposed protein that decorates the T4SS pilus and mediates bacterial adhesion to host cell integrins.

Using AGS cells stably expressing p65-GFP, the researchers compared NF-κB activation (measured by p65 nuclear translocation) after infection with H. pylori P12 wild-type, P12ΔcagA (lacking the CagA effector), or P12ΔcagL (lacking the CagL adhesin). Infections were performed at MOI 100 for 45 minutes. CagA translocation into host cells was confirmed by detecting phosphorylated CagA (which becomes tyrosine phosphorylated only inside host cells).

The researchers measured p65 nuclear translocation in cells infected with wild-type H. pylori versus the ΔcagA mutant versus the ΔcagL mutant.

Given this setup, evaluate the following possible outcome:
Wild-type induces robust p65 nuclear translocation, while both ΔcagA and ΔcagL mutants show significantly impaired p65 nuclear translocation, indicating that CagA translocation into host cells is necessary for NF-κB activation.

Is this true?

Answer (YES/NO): NO